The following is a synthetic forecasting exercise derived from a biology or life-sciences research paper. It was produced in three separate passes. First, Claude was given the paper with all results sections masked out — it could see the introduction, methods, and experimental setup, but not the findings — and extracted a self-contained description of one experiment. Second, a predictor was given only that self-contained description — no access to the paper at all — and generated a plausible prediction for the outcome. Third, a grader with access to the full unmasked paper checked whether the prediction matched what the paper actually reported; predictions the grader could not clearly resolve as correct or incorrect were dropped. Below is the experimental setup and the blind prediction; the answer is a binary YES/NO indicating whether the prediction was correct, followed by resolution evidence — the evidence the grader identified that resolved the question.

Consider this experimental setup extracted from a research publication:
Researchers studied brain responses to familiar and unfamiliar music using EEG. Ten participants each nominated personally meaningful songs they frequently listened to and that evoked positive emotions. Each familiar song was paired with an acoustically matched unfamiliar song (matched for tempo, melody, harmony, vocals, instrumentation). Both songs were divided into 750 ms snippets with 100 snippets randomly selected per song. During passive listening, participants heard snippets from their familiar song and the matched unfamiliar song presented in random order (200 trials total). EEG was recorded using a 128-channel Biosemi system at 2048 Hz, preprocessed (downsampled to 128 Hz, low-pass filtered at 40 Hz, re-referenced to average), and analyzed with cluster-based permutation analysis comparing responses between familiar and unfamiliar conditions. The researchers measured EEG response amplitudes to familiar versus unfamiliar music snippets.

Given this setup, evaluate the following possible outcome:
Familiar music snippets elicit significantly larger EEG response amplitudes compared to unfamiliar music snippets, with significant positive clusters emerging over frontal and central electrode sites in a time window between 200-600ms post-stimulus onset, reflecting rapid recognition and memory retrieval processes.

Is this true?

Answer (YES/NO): NO